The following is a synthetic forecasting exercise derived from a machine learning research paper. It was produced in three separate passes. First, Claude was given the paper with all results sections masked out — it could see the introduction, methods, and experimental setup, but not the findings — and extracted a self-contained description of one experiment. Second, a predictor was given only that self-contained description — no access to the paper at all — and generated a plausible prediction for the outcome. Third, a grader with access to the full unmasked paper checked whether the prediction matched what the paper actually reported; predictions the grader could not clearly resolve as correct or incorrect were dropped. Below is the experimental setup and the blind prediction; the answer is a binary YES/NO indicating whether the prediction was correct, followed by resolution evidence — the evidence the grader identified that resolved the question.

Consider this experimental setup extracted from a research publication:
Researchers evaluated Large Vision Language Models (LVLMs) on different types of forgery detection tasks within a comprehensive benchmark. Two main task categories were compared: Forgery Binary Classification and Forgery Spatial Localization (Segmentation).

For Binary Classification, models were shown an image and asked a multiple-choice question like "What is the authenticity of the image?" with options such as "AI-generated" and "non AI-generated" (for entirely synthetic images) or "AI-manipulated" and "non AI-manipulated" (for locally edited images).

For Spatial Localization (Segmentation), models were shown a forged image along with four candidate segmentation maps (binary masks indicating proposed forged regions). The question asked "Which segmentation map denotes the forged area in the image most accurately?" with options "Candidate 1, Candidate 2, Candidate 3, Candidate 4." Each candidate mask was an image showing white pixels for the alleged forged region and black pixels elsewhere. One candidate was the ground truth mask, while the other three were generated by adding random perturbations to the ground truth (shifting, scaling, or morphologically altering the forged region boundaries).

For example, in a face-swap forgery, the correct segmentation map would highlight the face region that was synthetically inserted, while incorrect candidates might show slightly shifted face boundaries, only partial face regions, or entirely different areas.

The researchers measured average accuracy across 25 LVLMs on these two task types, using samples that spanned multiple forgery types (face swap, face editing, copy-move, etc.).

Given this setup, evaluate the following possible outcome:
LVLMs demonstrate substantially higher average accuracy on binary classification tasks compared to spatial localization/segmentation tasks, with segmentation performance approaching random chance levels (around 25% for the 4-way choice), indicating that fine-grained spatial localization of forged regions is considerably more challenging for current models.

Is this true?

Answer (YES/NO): YES